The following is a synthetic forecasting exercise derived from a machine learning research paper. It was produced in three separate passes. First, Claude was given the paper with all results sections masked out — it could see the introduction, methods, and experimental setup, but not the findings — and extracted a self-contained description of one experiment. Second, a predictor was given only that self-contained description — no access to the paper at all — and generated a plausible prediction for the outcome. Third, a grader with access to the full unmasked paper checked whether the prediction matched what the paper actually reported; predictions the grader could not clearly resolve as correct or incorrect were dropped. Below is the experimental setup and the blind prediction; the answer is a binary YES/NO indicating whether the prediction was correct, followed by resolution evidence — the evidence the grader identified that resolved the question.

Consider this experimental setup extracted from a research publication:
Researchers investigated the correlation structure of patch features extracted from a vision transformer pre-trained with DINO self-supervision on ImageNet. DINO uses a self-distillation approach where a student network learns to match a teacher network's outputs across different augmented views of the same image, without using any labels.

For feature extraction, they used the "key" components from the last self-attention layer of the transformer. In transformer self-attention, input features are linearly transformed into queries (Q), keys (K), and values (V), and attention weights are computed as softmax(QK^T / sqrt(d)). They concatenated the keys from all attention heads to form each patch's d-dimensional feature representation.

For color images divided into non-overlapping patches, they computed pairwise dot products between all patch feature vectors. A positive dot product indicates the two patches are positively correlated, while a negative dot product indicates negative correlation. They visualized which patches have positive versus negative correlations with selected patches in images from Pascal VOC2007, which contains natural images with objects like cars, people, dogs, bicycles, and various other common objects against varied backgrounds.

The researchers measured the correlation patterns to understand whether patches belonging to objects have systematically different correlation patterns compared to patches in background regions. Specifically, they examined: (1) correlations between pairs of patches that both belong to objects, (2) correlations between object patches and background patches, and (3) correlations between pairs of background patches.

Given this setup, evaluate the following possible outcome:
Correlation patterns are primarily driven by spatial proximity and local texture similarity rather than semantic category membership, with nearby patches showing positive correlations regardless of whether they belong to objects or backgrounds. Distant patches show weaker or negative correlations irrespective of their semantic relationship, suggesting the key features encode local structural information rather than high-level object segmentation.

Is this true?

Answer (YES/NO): NO